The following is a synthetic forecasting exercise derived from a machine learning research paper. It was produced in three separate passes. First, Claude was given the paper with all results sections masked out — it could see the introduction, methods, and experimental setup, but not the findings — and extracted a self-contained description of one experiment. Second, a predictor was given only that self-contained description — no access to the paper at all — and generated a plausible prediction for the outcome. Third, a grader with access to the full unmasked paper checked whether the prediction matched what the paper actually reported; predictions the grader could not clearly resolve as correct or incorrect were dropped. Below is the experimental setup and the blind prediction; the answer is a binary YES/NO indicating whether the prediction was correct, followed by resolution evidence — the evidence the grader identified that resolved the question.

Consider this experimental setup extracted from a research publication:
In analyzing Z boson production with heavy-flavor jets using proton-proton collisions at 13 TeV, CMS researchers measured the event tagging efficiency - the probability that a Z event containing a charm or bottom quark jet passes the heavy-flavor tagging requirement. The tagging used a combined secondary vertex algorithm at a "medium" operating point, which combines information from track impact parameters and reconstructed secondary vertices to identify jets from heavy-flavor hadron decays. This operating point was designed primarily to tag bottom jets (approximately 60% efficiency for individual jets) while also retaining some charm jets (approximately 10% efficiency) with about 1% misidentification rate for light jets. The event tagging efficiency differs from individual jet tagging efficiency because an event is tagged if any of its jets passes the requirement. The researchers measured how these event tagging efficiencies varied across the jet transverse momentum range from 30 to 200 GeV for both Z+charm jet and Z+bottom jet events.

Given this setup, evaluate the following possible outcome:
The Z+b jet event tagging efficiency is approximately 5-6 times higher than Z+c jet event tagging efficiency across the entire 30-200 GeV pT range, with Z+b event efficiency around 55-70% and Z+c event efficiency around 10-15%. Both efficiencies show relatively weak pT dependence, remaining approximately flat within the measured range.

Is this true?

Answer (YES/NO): NO